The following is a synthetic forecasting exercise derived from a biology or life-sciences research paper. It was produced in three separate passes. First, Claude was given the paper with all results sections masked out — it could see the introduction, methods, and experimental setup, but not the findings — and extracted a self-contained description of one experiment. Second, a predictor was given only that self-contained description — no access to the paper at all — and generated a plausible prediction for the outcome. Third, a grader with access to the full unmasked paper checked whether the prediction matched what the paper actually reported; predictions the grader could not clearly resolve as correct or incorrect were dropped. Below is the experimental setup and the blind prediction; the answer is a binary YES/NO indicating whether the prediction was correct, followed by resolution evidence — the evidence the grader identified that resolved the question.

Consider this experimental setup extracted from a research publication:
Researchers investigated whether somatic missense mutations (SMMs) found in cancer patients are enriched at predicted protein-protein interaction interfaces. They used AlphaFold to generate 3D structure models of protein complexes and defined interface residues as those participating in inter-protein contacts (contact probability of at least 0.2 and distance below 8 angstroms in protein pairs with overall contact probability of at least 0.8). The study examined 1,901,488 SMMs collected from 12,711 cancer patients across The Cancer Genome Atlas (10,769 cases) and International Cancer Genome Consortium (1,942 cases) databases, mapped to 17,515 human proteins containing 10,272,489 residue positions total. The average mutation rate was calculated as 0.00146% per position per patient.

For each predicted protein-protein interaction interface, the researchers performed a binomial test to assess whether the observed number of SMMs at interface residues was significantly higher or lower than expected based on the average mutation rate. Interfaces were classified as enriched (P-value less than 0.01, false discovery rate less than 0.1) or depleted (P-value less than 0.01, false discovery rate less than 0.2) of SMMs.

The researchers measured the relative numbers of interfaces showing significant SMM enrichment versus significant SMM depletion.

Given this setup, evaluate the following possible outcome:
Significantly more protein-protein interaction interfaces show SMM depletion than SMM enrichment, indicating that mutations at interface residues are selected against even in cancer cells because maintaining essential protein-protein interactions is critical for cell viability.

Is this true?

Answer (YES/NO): NO